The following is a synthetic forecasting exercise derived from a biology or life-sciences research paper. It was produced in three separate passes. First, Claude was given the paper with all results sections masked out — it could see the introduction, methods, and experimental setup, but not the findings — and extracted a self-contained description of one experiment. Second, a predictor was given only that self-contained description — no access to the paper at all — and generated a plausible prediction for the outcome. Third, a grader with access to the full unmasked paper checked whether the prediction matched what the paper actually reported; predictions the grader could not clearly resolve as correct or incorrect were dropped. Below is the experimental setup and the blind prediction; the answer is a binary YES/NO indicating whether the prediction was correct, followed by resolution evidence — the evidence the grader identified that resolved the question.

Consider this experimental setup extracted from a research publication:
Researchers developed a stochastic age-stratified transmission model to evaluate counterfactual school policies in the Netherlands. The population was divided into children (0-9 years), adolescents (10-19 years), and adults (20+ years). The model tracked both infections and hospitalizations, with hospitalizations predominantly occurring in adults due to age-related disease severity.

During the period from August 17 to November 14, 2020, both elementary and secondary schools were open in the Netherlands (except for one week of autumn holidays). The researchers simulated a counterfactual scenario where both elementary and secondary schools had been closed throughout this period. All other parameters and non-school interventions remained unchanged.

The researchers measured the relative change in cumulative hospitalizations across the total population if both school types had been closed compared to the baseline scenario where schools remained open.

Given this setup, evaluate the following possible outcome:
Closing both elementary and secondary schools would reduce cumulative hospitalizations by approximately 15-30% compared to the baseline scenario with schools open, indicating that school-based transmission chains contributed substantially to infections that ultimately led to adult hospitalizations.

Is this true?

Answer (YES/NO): NO